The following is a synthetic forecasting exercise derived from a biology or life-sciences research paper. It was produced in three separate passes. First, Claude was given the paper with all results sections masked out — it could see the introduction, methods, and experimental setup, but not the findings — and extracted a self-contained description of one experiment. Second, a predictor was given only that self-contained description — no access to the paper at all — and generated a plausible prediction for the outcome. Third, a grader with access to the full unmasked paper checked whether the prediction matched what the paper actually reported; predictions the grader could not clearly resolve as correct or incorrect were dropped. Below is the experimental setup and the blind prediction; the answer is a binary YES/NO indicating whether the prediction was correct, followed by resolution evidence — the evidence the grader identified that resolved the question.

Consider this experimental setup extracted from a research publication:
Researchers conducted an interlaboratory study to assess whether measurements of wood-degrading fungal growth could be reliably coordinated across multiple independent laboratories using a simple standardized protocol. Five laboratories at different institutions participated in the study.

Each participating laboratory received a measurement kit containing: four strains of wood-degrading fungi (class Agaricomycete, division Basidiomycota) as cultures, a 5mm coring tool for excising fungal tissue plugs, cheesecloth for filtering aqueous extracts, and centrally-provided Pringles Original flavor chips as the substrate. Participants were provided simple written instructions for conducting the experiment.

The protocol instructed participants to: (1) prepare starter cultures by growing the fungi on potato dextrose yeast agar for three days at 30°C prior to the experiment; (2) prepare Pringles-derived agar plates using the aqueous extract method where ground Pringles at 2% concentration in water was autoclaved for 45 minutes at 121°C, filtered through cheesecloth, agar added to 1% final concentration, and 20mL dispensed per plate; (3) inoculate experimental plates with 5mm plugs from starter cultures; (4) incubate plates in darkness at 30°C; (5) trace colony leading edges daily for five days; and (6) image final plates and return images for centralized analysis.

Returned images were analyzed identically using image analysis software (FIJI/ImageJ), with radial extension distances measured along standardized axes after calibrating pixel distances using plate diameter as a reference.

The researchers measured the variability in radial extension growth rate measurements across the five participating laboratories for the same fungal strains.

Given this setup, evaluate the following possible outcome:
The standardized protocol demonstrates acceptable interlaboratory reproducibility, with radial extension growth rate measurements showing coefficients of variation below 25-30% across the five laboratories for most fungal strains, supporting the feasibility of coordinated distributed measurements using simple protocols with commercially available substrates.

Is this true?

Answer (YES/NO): YES